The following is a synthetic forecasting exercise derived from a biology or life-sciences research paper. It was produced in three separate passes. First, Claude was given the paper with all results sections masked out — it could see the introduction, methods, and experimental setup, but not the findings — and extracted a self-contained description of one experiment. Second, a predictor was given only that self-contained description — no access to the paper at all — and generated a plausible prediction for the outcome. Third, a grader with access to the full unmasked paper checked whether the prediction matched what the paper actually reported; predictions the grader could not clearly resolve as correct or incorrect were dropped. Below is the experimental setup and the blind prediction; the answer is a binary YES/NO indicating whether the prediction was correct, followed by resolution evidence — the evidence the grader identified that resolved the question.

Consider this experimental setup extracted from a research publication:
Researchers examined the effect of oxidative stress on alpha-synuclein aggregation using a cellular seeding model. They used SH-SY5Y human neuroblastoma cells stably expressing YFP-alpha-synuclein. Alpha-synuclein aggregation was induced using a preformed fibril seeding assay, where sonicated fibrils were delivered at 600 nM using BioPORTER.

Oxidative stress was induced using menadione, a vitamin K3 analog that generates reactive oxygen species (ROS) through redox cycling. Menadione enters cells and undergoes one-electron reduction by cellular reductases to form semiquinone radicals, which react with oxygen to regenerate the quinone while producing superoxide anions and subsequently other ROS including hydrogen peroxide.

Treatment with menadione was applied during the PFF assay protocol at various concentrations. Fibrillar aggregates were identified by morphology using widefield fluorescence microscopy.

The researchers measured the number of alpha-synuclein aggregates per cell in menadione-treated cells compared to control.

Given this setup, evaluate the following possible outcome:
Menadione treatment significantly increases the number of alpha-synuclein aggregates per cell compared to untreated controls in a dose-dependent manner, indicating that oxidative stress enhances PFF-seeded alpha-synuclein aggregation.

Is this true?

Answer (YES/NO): NO